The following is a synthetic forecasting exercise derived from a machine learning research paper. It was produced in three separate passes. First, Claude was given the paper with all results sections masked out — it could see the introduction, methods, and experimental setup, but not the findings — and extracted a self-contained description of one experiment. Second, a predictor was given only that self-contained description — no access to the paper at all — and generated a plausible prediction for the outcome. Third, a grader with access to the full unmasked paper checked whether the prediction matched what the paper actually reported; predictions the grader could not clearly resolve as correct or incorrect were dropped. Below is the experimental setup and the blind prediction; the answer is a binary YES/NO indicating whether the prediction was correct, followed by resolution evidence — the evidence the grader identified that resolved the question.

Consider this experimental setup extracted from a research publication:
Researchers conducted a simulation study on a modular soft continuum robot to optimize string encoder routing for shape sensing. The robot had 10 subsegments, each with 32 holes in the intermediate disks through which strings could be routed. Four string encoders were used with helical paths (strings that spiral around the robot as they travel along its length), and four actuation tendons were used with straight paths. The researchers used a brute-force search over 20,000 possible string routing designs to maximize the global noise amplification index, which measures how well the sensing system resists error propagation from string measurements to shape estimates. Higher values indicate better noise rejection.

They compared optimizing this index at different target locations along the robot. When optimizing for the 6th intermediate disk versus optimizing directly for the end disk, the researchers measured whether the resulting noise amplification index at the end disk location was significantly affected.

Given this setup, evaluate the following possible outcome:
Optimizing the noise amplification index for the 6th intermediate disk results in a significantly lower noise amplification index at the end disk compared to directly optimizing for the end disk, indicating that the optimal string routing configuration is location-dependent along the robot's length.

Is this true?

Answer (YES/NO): NO